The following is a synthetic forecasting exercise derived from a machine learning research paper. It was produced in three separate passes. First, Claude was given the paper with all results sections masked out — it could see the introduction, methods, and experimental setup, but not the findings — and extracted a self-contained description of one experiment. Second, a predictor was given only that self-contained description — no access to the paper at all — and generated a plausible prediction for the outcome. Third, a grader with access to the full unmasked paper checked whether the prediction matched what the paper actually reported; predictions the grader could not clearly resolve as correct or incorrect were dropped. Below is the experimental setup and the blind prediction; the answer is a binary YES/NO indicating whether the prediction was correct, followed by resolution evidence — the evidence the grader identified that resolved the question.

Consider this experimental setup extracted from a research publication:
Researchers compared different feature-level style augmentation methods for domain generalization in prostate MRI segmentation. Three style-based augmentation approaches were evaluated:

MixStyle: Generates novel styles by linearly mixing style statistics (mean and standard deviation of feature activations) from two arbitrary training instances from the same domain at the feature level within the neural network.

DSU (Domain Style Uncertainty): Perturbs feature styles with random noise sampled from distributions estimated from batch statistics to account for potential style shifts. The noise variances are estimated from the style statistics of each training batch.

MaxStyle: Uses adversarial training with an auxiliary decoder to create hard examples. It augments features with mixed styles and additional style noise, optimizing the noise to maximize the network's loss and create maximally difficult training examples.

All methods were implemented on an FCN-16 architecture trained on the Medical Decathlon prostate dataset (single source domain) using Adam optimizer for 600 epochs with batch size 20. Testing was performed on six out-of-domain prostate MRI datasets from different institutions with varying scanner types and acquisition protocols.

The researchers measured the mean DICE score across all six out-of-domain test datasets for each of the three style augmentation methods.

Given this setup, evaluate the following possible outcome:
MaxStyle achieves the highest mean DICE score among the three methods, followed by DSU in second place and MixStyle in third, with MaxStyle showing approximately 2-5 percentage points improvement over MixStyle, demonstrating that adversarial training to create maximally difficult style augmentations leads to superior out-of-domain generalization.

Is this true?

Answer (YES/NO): NO